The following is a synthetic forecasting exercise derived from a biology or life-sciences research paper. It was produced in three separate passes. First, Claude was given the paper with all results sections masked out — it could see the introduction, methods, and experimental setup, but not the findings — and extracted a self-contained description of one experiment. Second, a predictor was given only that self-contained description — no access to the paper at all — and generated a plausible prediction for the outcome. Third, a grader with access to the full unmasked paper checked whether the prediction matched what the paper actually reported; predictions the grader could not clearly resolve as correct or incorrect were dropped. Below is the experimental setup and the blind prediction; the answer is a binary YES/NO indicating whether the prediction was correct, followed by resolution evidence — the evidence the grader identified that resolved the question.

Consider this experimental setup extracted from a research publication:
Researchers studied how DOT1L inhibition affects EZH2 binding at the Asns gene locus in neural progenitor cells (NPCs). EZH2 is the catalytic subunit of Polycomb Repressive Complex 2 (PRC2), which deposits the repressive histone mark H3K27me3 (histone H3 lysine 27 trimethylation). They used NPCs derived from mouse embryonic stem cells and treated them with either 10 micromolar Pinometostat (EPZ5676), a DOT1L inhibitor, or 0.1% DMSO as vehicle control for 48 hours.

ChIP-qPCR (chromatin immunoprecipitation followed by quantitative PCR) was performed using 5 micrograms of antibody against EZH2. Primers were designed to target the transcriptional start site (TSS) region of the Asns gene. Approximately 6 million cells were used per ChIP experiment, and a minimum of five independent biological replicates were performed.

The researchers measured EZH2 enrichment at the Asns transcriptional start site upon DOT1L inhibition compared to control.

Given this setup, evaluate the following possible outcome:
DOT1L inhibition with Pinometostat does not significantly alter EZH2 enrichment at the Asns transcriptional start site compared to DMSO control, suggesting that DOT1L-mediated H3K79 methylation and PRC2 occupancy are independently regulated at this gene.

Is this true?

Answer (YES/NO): NO